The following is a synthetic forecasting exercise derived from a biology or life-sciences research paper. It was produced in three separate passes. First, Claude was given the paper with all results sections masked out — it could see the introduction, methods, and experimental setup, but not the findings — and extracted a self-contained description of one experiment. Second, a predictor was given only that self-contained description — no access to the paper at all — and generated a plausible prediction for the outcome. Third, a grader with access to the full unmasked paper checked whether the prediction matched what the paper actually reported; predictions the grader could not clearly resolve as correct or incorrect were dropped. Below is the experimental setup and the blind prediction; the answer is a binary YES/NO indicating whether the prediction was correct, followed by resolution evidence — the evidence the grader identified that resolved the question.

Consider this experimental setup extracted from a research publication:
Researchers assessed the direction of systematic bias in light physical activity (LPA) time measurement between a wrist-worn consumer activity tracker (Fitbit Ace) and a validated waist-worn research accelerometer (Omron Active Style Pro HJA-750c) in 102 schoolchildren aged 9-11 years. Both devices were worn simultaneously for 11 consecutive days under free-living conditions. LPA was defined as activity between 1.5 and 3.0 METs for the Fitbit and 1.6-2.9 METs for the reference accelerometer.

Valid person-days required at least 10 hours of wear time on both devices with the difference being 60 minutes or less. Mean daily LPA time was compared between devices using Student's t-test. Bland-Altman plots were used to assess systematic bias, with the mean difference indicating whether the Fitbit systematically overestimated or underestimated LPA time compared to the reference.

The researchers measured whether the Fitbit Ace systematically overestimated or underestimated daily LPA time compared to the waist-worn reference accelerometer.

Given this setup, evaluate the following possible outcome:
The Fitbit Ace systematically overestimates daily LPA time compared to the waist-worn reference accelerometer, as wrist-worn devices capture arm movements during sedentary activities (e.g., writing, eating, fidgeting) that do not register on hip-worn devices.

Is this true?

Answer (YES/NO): NO